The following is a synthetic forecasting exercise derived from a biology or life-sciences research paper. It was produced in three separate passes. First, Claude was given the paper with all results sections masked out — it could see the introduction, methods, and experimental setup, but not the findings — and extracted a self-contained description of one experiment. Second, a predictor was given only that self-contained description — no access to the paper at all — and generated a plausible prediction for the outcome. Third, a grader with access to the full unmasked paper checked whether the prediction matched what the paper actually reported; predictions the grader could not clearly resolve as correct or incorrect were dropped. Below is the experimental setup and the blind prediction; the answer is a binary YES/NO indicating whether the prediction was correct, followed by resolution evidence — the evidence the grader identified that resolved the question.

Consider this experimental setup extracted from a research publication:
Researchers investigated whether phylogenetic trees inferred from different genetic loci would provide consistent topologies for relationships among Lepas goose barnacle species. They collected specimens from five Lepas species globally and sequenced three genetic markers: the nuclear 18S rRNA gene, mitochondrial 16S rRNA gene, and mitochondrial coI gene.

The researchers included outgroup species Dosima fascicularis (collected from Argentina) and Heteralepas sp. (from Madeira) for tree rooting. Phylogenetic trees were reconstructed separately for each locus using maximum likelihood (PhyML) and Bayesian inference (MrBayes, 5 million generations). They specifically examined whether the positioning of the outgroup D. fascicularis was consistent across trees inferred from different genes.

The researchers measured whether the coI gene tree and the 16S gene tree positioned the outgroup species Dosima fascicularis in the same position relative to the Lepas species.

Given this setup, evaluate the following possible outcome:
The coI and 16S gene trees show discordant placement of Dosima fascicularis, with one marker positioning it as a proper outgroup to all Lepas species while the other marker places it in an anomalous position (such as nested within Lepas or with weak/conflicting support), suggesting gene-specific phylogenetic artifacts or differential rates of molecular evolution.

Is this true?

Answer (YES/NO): NO